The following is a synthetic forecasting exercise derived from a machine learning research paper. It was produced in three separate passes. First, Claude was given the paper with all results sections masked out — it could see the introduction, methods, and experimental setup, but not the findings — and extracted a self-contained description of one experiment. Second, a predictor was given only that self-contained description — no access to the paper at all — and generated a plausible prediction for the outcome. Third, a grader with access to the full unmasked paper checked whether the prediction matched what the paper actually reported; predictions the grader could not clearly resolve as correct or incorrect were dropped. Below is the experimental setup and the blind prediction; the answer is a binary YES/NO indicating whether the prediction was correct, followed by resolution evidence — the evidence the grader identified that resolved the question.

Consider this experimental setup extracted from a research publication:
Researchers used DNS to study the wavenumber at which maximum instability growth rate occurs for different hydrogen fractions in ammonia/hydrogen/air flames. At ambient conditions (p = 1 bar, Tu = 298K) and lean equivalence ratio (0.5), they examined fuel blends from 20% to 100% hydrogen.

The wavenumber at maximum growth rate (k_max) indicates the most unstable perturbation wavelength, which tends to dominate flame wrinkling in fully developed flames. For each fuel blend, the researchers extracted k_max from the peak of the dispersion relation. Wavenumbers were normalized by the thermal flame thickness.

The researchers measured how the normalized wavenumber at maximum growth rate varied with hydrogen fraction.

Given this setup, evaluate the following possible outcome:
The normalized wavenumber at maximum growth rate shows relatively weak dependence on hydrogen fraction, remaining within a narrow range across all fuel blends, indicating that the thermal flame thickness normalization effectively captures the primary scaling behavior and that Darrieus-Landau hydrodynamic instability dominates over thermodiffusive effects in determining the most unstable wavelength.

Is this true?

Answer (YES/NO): NO